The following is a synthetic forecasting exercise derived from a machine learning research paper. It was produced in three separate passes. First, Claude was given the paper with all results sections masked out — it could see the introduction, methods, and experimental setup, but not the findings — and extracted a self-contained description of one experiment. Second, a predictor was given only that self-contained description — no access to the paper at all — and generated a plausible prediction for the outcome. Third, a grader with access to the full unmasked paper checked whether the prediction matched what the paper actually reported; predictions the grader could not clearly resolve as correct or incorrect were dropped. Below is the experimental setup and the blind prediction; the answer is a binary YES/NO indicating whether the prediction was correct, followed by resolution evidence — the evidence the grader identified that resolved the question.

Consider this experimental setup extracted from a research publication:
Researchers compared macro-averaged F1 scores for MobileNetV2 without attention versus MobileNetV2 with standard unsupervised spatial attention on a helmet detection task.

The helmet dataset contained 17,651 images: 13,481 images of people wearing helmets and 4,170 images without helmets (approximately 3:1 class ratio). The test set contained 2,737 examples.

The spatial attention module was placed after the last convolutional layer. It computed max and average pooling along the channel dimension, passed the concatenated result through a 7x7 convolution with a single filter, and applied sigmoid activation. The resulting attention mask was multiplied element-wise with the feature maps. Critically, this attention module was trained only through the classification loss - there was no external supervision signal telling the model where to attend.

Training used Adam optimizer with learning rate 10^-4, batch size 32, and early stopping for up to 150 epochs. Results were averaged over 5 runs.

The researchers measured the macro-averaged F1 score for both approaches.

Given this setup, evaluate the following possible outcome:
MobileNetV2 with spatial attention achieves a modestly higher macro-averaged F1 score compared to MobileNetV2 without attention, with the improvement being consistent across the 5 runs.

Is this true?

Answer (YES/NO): NO